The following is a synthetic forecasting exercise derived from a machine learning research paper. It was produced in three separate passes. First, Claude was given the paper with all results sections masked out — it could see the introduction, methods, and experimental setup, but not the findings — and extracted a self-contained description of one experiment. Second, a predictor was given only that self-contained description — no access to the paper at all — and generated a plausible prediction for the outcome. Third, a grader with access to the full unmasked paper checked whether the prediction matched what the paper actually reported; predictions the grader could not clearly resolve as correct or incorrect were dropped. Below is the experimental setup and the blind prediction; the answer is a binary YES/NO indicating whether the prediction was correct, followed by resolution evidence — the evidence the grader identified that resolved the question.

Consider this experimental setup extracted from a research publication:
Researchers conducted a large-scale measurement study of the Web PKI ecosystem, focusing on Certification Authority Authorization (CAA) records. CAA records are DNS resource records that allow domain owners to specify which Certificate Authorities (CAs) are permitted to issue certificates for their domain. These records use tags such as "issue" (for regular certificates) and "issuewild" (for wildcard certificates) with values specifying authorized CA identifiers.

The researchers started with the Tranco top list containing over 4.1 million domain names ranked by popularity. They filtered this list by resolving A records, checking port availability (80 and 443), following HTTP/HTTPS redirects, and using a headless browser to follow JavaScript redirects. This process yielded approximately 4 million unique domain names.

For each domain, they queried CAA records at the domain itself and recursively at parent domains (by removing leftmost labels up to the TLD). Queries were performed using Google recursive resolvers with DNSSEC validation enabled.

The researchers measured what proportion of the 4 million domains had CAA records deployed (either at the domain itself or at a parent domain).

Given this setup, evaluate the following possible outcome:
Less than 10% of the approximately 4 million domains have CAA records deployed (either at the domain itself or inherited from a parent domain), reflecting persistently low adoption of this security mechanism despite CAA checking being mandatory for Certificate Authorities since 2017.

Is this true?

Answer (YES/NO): YES